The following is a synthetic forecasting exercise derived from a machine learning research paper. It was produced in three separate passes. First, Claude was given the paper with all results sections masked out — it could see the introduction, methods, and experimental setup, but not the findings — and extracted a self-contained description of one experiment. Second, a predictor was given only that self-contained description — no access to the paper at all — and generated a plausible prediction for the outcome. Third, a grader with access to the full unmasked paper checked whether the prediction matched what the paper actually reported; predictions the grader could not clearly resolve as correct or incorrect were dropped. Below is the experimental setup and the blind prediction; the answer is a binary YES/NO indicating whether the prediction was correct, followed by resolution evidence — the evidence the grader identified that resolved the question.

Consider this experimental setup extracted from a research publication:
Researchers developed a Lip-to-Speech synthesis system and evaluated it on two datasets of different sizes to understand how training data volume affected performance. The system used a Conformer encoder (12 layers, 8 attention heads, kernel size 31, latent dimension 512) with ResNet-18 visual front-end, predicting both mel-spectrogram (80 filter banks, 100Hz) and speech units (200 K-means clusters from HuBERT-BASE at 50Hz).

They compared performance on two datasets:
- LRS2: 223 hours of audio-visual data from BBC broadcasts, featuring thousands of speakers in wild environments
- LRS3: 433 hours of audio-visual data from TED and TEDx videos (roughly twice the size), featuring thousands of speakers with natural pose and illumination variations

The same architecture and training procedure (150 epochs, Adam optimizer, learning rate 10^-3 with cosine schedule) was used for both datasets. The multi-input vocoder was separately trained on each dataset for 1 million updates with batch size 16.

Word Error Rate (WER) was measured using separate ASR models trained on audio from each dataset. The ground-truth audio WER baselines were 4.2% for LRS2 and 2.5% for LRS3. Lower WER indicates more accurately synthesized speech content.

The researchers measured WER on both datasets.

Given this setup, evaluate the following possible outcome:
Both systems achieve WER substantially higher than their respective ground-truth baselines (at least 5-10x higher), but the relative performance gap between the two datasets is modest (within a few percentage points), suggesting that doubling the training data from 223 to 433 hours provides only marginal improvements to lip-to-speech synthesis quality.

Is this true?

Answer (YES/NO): NO